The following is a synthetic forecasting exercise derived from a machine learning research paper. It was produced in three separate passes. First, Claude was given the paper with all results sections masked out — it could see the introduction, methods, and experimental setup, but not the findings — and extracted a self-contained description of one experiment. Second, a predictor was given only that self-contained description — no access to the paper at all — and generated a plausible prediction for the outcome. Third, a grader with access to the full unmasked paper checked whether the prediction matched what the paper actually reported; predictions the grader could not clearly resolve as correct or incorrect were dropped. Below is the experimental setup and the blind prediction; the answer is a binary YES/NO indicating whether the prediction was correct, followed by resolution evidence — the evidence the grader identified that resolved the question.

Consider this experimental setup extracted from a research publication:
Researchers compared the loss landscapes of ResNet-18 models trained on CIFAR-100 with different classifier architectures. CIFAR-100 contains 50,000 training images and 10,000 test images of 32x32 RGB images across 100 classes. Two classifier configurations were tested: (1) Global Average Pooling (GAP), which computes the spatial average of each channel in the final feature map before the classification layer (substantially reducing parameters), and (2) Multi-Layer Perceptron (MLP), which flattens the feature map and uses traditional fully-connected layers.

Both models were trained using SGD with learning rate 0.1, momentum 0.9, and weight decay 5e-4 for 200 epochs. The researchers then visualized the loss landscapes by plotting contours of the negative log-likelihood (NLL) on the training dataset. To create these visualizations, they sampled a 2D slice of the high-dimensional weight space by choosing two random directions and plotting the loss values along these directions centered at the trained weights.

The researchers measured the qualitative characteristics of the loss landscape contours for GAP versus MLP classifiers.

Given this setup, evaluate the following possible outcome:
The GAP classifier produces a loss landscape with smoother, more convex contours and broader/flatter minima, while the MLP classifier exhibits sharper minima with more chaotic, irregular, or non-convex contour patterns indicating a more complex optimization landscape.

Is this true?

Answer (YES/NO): YES